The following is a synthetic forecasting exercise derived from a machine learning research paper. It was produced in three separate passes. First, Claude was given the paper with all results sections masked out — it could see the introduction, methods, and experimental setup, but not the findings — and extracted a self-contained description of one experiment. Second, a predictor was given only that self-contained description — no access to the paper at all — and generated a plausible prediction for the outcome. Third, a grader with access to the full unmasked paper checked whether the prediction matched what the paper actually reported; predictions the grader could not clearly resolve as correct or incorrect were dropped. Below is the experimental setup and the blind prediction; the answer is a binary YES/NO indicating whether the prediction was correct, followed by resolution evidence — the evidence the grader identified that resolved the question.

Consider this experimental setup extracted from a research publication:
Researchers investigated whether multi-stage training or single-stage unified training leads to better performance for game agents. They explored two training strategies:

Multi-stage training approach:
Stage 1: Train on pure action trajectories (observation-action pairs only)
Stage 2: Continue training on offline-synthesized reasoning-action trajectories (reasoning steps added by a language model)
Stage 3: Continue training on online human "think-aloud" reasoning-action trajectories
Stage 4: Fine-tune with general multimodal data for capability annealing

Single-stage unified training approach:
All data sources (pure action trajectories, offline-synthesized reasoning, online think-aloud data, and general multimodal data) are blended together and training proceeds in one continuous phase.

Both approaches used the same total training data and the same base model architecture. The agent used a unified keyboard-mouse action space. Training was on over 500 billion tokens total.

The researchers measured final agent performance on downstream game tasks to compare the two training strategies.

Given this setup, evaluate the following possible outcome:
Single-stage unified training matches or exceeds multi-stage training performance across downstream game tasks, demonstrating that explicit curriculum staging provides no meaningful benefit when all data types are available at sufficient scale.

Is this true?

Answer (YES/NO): YES